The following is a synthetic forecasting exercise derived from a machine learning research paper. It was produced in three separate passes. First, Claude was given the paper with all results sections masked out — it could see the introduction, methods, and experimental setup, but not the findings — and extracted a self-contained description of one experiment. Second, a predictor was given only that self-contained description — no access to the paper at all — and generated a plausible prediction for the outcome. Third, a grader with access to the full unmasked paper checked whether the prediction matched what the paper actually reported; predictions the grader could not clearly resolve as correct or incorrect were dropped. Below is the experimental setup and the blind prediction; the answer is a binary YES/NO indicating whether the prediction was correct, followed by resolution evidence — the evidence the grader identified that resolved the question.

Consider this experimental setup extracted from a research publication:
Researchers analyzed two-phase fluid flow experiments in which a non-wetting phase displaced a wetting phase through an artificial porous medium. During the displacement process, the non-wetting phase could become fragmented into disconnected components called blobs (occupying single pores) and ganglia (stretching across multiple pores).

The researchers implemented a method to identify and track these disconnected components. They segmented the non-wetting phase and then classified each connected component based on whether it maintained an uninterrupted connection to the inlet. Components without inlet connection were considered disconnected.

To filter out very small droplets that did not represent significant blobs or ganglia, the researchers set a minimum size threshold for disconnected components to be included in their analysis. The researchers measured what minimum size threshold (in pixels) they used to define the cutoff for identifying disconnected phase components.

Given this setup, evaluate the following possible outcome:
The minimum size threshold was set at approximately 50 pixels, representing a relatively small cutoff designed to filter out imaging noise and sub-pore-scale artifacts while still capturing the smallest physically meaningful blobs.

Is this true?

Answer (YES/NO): YES